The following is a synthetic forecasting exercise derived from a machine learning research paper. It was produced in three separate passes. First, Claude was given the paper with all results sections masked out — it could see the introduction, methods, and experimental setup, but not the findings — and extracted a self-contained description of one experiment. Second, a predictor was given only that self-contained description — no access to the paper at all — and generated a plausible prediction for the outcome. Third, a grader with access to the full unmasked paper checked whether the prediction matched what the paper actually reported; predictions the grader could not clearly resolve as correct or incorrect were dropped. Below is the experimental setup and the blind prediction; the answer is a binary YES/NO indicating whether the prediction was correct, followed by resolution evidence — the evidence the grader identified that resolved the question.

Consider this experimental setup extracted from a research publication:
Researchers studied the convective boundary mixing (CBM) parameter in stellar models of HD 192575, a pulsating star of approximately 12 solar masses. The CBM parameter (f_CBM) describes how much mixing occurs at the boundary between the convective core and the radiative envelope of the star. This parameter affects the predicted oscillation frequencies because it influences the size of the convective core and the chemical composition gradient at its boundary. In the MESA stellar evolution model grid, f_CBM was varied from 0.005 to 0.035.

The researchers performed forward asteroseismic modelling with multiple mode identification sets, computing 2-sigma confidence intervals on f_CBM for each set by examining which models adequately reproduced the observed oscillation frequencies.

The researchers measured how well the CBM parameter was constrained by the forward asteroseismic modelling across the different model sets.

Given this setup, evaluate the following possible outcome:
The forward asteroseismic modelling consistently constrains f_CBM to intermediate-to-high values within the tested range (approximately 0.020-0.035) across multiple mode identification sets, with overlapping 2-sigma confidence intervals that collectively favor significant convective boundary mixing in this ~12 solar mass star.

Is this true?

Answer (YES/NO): NO